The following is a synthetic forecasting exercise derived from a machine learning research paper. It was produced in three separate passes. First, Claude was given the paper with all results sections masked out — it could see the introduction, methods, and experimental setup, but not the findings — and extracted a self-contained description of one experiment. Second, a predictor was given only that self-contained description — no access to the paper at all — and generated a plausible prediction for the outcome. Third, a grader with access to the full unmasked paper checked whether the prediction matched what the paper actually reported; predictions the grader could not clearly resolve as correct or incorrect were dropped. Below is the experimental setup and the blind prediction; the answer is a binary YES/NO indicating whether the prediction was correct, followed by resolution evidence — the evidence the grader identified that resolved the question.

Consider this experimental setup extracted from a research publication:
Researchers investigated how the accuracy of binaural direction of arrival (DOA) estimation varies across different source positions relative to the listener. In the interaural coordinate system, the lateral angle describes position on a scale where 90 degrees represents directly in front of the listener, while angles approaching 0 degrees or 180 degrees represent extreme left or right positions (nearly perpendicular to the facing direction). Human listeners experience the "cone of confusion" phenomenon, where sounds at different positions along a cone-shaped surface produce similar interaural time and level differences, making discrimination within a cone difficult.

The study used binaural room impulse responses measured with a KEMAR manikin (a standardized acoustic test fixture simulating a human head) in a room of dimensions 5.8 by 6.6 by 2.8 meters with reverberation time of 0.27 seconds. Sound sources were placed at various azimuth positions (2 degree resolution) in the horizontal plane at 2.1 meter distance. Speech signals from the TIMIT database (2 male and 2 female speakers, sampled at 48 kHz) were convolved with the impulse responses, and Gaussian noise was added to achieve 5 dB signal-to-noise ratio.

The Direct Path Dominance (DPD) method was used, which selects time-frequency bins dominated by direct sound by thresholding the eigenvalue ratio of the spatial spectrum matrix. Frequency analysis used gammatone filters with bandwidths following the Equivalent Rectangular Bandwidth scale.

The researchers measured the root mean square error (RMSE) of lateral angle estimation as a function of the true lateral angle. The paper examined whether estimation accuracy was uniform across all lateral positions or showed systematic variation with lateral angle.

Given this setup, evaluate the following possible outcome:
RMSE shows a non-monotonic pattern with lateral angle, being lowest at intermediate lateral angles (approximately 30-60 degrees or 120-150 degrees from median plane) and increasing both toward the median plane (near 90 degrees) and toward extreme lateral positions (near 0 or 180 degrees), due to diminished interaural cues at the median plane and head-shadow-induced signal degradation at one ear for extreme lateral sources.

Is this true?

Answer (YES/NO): NO